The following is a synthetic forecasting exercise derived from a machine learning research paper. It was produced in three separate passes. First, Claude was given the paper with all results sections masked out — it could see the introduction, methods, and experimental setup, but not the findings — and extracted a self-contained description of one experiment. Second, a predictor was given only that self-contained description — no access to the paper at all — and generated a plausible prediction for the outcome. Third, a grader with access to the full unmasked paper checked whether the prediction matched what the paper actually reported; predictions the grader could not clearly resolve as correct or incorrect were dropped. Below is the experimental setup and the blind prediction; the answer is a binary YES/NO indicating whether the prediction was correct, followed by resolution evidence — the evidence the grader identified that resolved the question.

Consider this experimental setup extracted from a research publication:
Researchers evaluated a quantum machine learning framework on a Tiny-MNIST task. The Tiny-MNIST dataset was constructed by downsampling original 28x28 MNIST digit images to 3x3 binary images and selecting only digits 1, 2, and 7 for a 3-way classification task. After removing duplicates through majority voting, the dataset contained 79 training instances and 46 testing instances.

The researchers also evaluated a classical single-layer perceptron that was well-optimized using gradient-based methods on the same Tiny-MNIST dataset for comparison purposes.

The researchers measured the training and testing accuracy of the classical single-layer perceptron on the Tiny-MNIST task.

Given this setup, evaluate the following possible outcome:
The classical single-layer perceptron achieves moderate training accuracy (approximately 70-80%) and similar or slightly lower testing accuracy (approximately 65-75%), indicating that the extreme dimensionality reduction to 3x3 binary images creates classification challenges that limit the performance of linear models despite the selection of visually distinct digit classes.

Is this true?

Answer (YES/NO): NO